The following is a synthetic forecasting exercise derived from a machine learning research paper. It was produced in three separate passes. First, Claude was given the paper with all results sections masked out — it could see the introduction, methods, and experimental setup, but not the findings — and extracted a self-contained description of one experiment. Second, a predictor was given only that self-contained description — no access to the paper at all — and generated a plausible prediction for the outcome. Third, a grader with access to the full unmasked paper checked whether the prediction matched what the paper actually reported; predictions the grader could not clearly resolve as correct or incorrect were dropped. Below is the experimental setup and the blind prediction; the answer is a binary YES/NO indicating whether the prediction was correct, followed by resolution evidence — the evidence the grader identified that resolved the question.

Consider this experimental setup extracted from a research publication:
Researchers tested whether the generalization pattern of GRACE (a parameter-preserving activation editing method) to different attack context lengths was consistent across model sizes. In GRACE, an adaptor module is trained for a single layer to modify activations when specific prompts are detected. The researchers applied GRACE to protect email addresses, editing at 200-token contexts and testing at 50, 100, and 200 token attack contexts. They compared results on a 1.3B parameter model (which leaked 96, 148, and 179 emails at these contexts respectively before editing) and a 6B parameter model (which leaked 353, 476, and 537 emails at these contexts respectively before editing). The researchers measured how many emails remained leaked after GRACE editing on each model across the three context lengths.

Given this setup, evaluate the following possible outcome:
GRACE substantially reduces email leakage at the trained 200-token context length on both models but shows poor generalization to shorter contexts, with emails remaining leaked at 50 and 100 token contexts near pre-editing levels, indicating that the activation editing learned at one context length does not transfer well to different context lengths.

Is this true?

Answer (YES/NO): YES